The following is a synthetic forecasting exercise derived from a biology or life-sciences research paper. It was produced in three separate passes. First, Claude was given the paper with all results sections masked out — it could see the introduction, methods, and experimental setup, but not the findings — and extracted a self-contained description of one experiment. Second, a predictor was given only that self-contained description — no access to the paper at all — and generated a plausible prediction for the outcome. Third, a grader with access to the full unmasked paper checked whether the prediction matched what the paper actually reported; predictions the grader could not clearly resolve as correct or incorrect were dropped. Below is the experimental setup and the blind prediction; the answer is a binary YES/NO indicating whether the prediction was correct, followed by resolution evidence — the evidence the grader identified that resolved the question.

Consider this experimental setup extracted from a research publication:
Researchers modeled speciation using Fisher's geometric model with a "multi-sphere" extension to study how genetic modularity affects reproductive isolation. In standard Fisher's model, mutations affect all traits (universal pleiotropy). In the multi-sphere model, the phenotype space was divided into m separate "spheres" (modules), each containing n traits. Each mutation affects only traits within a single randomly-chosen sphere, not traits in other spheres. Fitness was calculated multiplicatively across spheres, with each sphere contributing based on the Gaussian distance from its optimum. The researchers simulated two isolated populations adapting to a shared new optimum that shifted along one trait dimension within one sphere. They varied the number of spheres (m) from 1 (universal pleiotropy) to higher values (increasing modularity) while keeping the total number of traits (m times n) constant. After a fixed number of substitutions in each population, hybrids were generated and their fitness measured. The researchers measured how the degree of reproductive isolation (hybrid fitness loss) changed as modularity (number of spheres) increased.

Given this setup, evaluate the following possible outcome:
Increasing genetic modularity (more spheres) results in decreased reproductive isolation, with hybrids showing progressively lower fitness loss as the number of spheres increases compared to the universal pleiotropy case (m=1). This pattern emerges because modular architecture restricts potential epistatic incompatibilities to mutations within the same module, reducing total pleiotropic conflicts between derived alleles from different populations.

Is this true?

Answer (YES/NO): NO